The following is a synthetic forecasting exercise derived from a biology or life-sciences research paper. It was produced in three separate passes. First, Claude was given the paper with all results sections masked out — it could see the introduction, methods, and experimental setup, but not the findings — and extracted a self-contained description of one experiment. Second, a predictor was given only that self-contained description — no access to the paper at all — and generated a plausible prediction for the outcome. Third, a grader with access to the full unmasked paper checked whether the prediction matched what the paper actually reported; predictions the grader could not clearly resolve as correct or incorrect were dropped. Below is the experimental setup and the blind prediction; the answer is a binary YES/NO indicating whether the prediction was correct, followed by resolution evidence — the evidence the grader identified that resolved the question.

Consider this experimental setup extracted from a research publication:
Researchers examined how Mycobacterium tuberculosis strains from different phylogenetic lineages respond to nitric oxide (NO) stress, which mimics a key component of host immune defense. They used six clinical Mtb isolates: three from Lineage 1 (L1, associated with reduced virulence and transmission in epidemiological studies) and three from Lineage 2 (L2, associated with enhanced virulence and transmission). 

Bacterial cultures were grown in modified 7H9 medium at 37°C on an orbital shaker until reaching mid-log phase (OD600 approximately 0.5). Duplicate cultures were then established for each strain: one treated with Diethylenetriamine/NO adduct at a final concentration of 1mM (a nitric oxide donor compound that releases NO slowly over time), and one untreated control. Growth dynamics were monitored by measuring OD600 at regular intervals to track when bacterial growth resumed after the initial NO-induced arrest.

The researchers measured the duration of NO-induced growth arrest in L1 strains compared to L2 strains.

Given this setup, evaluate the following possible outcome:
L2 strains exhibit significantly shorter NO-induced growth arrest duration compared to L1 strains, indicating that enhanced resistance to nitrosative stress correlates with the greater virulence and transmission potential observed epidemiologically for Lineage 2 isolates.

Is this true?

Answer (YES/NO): YES